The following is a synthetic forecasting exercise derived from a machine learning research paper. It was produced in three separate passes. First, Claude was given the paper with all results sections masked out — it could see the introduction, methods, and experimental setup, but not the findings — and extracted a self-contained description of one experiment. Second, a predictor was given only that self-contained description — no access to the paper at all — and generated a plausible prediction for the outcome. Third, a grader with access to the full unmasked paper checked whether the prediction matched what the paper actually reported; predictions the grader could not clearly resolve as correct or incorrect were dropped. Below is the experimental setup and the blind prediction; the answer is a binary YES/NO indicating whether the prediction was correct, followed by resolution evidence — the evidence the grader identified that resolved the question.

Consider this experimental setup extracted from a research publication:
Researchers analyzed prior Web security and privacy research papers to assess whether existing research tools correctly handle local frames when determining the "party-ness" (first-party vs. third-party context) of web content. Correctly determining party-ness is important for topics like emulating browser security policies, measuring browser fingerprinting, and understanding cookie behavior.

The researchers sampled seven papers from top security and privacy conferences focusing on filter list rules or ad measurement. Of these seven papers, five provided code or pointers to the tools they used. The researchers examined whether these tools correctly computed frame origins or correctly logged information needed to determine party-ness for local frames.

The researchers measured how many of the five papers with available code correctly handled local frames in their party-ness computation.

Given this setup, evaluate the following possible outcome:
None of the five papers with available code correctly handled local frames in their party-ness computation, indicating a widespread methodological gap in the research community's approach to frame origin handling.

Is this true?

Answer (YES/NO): YES